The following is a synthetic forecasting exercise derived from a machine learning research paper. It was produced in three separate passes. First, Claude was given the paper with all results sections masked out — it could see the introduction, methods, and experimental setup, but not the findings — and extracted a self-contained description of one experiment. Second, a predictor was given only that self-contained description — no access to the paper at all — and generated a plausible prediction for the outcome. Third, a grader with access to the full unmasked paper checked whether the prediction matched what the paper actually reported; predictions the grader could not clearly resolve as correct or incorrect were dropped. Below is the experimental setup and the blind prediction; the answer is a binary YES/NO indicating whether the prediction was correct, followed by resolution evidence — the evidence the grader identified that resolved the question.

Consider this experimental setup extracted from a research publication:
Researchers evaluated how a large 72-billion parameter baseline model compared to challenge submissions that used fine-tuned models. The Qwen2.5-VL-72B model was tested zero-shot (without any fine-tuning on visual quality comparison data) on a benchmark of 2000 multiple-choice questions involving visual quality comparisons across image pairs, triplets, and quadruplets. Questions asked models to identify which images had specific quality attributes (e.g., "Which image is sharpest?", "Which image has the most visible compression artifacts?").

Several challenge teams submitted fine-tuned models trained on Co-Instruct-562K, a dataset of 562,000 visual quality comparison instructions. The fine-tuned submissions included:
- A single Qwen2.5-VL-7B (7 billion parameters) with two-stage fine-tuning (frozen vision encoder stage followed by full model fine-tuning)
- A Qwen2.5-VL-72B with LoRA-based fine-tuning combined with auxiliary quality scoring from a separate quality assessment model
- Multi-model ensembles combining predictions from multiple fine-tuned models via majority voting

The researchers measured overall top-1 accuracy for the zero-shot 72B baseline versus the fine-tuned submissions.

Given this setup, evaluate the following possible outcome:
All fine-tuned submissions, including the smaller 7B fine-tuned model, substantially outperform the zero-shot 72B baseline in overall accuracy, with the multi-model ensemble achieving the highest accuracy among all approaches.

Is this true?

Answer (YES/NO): NO